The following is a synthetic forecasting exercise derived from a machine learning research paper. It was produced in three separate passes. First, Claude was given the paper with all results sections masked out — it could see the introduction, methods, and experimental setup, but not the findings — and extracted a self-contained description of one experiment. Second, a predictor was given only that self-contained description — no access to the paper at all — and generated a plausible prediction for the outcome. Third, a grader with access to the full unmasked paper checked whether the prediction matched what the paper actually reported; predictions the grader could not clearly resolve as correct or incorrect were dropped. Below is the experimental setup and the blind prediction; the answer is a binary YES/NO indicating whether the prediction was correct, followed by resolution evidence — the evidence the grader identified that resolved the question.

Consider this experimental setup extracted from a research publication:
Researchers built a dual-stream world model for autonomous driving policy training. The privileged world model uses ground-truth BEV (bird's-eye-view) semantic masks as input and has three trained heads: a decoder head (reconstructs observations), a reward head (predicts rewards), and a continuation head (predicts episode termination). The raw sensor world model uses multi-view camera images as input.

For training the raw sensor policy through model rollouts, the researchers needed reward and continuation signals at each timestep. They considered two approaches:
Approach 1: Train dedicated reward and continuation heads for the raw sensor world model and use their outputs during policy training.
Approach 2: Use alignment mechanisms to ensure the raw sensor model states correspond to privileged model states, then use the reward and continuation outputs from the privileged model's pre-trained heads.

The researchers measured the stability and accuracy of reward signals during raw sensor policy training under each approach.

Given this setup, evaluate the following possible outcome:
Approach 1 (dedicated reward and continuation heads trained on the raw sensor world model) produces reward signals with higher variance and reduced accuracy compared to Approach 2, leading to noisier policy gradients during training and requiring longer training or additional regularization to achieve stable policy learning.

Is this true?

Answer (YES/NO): NO